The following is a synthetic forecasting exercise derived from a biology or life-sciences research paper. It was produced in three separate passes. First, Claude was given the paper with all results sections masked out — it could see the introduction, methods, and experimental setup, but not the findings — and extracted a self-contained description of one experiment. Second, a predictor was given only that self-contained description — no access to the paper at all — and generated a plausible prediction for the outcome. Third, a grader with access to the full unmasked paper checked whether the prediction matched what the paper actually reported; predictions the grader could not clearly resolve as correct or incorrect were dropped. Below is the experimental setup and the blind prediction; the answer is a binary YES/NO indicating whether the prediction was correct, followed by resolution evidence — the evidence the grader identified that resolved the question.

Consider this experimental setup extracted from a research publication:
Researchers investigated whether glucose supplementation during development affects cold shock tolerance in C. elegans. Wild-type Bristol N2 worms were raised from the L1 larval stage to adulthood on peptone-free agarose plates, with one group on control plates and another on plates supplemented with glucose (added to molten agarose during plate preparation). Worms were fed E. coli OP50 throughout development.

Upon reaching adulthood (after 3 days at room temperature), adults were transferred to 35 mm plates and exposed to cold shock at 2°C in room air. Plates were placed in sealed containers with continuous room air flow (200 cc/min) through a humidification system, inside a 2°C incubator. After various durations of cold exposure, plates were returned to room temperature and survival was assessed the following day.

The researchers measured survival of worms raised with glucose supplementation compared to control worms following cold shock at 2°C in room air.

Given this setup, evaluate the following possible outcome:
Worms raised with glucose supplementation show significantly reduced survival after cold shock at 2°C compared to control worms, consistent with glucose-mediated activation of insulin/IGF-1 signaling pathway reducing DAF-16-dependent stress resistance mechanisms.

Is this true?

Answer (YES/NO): NO